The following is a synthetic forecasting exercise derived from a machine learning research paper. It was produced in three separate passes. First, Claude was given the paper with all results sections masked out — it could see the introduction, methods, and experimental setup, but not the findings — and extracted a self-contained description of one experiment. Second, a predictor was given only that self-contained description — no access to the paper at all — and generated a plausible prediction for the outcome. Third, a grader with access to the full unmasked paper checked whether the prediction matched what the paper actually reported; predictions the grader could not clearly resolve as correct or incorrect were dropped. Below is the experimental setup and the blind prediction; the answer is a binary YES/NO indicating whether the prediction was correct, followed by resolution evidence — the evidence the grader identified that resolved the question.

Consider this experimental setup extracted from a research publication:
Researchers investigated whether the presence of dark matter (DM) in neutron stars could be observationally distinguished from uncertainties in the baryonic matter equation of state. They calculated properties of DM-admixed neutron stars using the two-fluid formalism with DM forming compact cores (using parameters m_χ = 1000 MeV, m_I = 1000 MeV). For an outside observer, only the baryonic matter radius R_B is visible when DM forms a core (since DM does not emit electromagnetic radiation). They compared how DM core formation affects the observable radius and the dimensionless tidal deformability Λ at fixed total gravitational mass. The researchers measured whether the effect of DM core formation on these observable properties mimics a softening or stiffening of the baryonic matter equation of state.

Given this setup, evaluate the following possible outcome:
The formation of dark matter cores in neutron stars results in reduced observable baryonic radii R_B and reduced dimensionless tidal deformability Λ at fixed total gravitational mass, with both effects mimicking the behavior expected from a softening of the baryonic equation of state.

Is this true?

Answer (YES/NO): YES